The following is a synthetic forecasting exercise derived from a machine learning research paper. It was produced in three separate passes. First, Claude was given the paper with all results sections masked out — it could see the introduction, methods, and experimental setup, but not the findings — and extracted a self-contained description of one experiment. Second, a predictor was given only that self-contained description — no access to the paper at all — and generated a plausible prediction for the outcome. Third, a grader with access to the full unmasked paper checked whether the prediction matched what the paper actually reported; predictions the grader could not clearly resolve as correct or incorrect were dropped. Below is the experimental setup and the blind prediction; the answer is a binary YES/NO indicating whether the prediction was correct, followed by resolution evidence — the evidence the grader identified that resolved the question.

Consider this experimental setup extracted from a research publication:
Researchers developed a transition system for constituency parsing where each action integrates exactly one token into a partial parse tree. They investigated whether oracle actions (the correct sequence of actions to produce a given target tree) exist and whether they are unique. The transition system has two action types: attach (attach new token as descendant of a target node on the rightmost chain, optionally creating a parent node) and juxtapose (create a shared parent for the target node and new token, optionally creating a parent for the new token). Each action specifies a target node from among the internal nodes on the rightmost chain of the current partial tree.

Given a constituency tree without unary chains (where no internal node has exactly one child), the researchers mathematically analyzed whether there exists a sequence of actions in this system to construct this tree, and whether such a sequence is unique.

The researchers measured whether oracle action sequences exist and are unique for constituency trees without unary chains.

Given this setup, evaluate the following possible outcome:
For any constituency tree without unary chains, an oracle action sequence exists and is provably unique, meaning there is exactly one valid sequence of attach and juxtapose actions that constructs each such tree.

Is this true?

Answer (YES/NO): YES